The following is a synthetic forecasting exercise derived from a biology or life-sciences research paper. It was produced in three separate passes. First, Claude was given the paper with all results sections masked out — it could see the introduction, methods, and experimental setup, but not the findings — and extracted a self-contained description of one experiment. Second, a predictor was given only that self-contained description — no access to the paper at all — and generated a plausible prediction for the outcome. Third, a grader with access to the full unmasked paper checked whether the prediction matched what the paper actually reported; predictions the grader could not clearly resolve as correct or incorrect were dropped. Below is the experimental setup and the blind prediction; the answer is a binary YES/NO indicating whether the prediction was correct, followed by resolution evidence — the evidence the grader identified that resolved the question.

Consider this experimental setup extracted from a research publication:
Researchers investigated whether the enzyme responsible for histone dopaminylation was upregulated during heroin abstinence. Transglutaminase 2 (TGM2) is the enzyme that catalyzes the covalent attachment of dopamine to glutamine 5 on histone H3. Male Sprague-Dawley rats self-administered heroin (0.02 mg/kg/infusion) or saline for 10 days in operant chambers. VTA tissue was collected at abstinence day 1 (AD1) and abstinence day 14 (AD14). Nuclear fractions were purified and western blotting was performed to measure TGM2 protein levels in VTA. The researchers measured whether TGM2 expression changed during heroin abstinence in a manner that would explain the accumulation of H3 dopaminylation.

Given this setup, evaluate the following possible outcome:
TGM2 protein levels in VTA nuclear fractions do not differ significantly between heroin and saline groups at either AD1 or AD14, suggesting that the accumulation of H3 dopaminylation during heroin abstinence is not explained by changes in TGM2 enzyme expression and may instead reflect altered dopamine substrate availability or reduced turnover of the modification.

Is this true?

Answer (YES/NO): YES